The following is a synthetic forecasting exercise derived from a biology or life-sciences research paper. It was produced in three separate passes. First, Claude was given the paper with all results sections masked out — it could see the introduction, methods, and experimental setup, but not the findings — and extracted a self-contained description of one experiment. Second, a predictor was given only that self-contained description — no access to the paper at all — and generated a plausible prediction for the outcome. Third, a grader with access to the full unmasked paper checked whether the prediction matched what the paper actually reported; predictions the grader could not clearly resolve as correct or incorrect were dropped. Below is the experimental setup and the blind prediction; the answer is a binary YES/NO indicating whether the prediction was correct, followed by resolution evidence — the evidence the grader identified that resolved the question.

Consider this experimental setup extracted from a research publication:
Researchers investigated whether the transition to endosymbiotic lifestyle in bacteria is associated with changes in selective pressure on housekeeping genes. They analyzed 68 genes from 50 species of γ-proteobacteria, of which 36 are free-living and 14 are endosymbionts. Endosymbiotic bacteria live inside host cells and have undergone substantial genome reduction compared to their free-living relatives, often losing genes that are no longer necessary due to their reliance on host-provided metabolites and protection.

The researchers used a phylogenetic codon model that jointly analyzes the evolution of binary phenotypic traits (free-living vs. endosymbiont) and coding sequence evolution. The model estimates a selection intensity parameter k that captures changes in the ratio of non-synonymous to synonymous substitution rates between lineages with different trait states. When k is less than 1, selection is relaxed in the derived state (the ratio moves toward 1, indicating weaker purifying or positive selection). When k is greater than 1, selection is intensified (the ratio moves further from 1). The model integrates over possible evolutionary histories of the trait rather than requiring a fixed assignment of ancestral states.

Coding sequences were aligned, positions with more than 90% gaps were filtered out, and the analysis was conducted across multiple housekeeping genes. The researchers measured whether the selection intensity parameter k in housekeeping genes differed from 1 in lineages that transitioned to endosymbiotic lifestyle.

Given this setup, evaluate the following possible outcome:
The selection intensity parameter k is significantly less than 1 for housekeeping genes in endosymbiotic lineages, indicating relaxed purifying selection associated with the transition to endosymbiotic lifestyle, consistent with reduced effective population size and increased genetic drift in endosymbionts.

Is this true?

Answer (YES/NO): NO